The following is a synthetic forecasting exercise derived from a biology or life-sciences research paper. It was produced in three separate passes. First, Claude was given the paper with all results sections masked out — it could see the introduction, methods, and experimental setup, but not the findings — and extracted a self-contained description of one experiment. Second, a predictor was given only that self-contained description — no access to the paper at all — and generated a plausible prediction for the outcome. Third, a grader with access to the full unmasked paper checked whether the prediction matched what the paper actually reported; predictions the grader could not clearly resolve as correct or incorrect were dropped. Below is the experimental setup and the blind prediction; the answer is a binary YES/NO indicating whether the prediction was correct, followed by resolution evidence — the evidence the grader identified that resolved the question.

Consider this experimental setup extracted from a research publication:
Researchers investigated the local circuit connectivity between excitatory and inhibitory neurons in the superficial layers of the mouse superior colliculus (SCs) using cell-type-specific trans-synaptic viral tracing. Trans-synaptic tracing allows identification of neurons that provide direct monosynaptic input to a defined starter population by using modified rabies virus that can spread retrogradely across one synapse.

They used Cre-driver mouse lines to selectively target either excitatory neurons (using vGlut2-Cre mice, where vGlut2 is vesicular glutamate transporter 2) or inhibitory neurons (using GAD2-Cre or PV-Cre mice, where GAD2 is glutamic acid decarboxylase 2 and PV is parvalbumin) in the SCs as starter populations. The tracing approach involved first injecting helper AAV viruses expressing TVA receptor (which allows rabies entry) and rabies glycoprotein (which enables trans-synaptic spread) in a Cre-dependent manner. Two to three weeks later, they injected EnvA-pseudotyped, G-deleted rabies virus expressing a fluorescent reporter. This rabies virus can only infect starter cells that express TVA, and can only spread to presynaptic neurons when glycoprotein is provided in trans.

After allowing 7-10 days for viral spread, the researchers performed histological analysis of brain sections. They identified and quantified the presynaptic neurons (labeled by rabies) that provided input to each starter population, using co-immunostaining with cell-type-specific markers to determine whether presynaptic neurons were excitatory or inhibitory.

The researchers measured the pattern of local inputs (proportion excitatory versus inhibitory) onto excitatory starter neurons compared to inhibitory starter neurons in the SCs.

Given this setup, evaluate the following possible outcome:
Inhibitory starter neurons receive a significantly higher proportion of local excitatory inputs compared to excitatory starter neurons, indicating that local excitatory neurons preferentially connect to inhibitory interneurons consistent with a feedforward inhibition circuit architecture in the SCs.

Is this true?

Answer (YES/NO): NO